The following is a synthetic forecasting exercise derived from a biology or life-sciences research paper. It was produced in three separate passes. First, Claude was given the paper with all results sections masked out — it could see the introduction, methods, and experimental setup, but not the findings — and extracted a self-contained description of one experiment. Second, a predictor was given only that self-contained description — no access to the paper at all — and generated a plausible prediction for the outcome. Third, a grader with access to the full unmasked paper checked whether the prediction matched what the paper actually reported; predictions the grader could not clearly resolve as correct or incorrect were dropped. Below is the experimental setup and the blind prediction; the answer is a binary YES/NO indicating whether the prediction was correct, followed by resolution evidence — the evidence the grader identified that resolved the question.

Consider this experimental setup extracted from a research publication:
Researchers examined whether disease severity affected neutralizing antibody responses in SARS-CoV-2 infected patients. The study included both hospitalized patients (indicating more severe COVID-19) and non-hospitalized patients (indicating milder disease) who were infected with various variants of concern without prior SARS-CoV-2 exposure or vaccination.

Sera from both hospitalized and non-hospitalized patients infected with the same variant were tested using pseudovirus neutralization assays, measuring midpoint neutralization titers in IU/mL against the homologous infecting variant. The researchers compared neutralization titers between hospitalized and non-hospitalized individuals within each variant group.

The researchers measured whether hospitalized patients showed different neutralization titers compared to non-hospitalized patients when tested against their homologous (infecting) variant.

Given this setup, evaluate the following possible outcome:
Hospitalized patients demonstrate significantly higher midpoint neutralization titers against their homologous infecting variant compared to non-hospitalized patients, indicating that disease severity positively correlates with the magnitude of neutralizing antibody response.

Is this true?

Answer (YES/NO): YES